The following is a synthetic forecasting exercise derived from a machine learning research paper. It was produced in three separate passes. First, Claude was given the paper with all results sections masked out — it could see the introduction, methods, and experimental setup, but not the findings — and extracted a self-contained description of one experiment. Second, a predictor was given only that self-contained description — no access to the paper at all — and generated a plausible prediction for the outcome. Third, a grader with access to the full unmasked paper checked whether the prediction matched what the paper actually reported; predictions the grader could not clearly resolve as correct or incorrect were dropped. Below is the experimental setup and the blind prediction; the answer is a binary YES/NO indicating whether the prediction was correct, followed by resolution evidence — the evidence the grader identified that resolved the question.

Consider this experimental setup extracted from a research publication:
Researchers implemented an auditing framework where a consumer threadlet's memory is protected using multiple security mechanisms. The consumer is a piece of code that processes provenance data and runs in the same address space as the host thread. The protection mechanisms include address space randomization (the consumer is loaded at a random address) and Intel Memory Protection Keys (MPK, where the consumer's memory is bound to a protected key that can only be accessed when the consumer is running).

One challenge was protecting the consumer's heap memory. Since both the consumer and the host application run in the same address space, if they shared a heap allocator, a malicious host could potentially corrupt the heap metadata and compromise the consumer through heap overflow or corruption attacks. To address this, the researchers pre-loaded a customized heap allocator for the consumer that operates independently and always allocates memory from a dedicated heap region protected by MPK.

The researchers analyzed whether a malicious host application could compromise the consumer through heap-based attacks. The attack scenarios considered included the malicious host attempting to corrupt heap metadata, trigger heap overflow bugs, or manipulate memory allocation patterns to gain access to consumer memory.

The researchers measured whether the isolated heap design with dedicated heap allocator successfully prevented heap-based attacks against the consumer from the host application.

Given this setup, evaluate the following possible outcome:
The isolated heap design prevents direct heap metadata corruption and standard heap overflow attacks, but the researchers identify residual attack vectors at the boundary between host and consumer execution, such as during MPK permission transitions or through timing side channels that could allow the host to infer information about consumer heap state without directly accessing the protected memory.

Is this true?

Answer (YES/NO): NO